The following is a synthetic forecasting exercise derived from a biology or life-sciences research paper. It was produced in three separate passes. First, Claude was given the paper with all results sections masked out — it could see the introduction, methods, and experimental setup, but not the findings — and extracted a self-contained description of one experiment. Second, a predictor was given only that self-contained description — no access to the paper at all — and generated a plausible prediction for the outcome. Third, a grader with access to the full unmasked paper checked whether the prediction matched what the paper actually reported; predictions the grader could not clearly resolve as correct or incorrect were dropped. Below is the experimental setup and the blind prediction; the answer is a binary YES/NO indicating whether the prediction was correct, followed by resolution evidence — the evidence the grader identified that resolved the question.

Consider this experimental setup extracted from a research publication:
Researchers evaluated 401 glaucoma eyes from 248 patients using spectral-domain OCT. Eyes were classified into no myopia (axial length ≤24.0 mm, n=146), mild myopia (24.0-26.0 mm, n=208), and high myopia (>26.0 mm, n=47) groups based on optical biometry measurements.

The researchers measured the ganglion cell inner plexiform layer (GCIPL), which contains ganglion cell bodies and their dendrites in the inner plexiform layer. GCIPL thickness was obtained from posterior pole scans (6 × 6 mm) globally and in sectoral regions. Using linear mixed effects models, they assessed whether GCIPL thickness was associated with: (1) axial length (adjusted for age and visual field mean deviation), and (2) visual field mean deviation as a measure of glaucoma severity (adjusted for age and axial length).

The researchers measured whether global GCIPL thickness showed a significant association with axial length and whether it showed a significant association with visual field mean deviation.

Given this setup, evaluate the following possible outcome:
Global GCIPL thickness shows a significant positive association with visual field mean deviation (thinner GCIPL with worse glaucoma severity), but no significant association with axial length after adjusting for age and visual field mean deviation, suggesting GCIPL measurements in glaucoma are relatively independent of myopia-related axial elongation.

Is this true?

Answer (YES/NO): YES